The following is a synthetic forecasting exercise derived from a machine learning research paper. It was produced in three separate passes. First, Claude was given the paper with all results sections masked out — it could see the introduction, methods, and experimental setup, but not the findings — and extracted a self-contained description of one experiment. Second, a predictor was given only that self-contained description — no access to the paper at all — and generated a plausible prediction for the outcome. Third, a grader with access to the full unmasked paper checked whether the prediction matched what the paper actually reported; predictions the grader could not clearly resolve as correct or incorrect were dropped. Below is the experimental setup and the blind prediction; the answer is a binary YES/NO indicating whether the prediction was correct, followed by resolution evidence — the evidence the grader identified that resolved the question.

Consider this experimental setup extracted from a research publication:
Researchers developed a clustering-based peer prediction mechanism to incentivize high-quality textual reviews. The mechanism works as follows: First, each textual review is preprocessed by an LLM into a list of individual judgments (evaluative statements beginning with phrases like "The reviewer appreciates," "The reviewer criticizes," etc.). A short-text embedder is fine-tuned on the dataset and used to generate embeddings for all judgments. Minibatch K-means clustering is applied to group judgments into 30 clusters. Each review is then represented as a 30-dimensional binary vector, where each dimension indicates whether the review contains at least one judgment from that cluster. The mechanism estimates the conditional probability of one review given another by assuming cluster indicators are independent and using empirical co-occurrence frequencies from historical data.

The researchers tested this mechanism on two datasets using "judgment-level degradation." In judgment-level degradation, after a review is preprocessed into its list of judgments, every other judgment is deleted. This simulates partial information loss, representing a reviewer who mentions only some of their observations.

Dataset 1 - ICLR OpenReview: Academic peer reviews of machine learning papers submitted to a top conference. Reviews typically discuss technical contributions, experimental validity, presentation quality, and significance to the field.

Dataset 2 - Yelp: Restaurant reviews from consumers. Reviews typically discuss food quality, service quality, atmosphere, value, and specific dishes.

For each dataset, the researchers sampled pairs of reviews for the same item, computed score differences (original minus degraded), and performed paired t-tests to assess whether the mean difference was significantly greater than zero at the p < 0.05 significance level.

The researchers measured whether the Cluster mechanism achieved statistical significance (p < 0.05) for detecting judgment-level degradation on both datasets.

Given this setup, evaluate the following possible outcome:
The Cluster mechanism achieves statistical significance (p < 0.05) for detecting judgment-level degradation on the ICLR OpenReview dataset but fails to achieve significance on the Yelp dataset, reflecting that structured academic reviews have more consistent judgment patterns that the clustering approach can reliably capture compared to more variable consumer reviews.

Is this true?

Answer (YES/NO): NO